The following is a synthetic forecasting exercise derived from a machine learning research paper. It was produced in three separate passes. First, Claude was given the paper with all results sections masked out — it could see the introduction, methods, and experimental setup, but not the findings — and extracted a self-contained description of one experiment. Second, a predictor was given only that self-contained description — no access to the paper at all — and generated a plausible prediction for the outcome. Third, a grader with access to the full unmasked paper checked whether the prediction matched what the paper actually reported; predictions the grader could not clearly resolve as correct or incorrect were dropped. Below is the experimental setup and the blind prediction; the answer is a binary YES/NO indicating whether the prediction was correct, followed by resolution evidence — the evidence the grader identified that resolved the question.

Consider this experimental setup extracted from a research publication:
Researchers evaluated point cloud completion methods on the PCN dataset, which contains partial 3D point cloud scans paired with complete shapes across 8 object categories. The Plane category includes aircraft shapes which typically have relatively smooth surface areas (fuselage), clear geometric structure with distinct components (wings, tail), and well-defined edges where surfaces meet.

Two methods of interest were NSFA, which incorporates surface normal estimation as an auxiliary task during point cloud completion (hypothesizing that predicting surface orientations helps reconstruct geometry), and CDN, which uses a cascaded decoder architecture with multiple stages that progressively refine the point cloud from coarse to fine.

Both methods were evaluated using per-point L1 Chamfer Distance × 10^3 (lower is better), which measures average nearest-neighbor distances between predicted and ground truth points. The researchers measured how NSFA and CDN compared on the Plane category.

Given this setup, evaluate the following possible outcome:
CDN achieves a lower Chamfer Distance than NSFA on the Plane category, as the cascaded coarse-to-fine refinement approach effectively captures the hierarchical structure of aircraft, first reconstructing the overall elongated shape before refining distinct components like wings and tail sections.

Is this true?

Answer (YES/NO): NO